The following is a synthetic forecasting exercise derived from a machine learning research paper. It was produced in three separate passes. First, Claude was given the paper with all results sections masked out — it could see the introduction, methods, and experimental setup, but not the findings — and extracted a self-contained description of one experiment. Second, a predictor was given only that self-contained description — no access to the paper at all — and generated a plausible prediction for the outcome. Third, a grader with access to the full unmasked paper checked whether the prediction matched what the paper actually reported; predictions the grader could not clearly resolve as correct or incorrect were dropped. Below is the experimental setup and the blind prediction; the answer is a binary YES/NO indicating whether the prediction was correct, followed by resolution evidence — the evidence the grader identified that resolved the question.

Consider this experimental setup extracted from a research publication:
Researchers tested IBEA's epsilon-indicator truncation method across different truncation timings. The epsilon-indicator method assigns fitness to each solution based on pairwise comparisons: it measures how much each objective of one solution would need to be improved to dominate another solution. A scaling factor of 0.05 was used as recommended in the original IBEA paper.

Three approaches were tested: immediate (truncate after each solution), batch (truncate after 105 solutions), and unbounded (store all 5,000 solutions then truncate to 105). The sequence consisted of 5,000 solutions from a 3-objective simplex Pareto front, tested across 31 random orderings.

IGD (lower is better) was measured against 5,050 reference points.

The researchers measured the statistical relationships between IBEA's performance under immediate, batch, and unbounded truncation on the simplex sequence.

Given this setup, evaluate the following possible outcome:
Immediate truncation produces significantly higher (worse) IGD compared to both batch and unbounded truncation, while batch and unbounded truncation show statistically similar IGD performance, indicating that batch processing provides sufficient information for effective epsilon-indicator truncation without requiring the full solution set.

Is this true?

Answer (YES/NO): NO